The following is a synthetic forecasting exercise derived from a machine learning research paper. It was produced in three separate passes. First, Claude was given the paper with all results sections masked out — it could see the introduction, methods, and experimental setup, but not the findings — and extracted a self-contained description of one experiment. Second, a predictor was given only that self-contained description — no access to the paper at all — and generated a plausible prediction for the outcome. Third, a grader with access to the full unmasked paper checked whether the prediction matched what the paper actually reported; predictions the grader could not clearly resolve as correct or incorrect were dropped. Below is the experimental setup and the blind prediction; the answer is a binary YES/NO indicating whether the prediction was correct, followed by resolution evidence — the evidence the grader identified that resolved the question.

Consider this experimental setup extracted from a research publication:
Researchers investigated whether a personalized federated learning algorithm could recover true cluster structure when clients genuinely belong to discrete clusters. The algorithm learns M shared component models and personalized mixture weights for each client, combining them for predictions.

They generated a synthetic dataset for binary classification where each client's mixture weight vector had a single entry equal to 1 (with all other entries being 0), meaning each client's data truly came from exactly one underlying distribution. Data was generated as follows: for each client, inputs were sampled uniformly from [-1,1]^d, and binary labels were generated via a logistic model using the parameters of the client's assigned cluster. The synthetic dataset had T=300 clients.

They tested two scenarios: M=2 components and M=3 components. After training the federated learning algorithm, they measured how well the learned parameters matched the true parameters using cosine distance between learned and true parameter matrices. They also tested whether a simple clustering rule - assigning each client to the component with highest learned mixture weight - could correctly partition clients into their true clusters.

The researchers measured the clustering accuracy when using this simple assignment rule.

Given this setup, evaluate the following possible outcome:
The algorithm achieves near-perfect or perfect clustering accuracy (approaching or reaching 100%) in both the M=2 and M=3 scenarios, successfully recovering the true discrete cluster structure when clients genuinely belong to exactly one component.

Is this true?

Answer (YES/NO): YES